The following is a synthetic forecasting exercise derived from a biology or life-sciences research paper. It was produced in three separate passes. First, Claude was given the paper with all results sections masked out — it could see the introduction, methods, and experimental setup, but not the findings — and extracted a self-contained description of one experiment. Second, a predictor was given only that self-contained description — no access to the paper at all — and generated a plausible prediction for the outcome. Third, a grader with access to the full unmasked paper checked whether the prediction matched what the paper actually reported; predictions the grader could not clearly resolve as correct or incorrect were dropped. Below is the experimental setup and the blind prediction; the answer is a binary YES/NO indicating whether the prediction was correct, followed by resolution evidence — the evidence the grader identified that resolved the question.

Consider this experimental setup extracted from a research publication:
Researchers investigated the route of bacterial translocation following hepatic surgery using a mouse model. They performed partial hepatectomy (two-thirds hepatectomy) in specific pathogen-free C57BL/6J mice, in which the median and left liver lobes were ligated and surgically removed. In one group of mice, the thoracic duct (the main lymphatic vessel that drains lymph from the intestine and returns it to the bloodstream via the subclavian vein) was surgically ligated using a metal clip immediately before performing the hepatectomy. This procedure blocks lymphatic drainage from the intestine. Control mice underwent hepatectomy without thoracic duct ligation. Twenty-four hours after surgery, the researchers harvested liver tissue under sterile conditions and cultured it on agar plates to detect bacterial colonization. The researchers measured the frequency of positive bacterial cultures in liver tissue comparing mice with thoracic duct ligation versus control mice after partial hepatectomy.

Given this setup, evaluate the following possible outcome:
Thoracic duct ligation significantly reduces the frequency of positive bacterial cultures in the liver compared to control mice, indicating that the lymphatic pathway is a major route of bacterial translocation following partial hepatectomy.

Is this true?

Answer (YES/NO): YES